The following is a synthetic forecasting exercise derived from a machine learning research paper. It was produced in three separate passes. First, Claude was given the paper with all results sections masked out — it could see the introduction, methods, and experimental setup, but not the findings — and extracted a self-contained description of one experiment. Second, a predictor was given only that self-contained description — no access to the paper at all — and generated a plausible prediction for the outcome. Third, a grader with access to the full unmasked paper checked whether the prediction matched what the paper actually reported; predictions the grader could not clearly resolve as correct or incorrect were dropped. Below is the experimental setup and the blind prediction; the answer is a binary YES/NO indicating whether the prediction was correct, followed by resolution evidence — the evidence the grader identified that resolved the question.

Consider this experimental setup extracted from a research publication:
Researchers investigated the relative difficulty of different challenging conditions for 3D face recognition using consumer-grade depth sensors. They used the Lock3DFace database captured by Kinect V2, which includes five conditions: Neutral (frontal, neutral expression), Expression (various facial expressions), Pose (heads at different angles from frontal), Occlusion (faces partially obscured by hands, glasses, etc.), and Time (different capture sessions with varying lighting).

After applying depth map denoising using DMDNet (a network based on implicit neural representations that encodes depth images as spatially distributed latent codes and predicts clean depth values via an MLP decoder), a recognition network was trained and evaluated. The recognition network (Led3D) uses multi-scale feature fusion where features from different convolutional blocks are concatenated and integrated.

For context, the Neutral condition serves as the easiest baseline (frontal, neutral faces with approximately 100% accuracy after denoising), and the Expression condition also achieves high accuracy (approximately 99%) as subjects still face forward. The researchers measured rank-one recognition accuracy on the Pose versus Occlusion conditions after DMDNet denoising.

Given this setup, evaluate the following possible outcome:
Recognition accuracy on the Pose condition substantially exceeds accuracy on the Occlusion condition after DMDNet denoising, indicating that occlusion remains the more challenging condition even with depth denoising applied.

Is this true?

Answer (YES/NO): NO